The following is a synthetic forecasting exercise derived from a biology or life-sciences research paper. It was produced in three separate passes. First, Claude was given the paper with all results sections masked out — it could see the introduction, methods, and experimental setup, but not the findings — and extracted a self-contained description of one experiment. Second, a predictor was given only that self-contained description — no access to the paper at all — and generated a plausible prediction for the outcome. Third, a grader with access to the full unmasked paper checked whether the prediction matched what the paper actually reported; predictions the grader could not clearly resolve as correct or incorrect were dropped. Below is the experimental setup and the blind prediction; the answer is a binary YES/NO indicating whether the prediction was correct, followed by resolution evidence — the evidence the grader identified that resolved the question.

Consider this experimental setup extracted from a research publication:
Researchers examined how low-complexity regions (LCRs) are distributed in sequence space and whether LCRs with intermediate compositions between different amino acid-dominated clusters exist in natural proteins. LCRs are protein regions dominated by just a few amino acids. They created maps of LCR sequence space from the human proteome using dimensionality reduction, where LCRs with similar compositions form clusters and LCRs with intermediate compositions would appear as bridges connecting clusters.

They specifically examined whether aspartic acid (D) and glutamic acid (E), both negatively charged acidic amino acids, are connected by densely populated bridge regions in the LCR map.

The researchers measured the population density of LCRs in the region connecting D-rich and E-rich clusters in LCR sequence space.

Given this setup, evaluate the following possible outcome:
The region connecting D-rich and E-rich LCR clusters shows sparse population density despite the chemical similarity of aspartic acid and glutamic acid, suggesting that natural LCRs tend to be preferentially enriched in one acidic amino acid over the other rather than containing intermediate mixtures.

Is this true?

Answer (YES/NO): NO